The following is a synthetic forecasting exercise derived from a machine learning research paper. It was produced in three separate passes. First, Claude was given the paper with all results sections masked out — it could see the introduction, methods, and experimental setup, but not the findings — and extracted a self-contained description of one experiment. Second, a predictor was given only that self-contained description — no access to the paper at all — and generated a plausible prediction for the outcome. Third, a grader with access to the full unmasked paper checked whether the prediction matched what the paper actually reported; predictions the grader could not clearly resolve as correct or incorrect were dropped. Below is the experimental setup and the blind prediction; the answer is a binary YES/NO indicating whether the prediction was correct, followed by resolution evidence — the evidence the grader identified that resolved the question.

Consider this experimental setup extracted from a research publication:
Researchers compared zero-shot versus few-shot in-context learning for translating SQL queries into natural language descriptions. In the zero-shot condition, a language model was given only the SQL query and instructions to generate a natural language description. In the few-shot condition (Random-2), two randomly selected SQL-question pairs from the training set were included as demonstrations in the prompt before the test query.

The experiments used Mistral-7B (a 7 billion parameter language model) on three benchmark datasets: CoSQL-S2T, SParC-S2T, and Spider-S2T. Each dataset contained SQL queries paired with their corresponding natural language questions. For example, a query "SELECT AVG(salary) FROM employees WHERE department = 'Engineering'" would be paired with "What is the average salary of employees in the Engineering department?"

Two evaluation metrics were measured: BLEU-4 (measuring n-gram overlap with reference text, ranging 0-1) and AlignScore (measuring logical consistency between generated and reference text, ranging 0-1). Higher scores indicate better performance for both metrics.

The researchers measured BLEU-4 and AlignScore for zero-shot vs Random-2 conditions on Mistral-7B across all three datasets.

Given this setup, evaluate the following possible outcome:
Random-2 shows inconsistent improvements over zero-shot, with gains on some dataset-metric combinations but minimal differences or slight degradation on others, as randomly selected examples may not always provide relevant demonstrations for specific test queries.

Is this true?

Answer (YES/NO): YES